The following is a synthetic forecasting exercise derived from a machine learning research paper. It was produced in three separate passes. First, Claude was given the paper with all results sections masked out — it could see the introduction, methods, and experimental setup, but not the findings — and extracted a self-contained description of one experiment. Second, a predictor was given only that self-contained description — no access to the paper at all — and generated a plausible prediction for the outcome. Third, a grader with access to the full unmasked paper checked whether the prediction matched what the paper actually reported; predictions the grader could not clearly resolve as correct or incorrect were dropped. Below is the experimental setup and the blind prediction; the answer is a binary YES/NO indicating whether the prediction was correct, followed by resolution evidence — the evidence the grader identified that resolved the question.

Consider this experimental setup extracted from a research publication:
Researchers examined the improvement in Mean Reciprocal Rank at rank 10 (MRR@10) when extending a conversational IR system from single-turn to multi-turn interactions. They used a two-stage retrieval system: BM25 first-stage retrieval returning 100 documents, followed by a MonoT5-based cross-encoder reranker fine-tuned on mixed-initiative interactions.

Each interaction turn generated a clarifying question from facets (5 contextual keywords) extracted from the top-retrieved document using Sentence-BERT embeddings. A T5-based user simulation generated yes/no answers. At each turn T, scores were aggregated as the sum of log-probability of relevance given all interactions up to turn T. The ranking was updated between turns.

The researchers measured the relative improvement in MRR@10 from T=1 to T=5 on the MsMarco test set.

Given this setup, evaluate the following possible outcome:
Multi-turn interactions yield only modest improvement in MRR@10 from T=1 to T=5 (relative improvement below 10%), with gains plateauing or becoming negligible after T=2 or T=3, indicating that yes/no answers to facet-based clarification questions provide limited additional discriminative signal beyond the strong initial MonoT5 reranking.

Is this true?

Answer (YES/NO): NO